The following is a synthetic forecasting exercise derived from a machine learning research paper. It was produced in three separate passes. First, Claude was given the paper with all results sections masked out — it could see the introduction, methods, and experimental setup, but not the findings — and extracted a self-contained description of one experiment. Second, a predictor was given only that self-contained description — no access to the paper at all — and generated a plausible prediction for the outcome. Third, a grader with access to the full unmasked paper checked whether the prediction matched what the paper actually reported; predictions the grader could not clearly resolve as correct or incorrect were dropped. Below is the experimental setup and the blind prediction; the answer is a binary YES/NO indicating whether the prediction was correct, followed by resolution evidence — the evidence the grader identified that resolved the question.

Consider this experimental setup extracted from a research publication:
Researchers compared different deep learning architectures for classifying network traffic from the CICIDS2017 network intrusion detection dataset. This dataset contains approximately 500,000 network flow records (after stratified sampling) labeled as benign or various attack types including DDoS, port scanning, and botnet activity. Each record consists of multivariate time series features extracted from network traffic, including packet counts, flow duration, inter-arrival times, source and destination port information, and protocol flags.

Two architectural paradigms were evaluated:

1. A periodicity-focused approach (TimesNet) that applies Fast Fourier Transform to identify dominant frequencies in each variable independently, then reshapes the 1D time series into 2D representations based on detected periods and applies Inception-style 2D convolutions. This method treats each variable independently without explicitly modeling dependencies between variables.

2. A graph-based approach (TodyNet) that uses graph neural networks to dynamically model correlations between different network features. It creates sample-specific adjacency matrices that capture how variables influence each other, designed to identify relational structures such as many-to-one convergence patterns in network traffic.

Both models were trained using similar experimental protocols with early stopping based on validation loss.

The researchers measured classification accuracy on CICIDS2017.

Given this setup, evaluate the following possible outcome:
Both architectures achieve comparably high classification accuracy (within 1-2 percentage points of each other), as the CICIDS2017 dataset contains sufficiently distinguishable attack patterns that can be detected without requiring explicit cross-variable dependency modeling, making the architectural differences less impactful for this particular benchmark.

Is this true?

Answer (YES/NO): YES